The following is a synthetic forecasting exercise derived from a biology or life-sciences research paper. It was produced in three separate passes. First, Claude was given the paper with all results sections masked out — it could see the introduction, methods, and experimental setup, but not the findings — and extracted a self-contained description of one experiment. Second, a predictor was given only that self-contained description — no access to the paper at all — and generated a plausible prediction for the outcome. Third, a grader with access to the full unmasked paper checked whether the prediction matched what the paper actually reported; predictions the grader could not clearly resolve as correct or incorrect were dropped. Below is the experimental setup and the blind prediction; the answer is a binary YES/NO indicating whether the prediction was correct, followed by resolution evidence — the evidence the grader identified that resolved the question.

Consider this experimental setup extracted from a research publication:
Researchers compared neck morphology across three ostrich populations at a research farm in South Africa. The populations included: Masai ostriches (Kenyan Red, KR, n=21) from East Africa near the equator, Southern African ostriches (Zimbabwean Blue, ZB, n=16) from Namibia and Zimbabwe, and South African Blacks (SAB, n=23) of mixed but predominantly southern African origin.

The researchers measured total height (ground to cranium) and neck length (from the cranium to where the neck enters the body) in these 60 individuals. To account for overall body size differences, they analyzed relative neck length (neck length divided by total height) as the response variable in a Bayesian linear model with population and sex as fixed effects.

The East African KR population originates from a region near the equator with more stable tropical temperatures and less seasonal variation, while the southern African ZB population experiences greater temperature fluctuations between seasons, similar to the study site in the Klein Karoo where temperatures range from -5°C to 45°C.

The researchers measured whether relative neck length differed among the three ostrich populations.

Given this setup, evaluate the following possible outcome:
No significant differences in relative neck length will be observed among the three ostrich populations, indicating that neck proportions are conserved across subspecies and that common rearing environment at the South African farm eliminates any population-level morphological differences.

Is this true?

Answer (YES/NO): NO